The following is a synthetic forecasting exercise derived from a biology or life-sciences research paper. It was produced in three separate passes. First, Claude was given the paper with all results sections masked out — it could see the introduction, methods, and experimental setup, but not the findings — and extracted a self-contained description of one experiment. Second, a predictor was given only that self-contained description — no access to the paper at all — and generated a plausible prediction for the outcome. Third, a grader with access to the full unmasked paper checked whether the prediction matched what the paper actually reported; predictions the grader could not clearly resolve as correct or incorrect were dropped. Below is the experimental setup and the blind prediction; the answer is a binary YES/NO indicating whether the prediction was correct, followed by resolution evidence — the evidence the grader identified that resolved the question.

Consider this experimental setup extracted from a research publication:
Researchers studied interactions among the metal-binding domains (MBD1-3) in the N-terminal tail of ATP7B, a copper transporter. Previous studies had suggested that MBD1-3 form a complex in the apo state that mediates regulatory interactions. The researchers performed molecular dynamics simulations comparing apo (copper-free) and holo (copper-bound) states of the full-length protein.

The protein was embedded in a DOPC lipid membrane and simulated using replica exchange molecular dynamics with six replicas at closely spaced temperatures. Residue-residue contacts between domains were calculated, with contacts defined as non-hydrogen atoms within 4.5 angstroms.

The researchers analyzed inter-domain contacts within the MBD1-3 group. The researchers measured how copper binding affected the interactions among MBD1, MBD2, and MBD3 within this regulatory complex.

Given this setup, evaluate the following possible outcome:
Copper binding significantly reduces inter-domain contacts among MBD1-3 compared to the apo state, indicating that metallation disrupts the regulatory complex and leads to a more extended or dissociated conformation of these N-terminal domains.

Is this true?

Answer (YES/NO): YES